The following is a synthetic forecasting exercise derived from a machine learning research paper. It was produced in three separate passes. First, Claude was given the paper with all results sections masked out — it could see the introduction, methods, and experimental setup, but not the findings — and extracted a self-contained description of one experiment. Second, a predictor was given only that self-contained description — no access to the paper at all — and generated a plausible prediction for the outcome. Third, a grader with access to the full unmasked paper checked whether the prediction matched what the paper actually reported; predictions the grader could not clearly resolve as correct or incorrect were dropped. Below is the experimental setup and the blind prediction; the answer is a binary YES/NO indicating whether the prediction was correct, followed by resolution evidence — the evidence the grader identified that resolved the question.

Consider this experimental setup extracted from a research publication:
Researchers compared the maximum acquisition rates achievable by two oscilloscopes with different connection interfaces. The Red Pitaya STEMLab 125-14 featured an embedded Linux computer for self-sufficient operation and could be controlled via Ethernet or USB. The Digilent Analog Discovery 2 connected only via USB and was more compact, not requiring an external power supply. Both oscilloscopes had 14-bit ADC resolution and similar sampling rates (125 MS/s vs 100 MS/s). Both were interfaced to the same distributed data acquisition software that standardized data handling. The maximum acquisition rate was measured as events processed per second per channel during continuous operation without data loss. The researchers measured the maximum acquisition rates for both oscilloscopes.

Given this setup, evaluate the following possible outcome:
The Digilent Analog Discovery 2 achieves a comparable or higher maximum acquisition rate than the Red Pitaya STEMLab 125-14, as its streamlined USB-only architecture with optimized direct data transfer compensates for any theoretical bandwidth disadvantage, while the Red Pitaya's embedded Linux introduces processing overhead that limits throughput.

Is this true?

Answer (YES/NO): NO